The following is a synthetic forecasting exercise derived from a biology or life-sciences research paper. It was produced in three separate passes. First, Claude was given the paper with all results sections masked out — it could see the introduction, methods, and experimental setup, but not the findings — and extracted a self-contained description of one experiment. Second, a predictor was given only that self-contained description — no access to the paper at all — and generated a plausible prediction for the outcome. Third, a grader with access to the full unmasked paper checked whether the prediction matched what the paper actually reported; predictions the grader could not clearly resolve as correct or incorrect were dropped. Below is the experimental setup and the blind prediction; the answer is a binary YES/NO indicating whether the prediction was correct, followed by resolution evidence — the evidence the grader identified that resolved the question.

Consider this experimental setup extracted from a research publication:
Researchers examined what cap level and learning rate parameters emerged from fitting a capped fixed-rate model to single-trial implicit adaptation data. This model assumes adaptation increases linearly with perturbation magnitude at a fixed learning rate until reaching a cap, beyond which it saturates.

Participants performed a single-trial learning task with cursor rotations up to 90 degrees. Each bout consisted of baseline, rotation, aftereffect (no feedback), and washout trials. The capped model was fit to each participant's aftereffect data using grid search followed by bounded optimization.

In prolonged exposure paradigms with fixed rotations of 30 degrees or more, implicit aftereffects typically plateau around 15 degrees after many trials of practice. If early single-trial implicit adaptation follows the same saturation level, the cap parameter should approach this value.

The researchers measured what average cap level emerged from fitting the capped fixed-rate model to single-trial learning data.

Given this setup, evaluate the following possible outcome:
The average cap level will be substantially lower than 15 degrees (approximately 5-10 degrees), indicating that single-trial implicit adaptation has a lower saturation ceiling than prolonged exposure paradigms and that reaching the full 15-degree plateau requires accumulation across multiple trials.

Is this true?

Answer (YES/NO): YES